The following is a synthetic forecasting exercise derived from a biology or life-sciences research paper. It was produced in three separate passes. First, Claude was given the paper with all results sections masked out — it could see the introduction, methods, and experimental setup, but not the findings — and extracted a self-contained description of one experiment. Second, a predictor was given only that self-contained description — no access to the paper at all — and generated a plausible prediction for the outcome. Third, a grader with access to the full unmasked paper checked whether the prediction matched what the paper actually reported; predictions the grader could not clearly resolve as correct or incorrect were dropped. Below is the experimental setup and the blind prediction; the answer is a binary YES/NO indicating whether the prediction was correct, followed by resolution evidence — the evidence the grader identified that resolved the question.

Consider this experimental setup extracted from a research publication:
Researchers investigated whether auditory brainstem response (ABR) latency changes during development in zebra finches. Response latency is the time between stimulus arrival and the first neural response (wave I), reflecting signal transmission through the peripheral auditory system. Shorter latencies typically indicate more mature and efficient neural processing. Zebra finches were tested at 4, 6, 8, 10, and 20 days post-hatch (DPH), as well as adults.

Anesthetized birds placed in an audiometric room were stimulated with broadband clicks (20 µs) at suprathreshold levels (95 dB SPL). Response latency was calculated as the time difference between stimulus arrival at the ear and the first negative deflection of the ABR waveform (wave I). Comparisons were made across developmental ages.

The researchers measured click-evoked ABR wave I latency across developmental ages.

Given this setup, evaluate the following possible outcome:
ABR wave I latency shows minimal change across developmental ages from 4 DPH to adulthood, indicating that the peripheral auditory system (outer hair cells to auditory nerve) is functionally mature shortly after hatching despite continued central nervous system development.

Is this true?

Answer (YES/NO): NO